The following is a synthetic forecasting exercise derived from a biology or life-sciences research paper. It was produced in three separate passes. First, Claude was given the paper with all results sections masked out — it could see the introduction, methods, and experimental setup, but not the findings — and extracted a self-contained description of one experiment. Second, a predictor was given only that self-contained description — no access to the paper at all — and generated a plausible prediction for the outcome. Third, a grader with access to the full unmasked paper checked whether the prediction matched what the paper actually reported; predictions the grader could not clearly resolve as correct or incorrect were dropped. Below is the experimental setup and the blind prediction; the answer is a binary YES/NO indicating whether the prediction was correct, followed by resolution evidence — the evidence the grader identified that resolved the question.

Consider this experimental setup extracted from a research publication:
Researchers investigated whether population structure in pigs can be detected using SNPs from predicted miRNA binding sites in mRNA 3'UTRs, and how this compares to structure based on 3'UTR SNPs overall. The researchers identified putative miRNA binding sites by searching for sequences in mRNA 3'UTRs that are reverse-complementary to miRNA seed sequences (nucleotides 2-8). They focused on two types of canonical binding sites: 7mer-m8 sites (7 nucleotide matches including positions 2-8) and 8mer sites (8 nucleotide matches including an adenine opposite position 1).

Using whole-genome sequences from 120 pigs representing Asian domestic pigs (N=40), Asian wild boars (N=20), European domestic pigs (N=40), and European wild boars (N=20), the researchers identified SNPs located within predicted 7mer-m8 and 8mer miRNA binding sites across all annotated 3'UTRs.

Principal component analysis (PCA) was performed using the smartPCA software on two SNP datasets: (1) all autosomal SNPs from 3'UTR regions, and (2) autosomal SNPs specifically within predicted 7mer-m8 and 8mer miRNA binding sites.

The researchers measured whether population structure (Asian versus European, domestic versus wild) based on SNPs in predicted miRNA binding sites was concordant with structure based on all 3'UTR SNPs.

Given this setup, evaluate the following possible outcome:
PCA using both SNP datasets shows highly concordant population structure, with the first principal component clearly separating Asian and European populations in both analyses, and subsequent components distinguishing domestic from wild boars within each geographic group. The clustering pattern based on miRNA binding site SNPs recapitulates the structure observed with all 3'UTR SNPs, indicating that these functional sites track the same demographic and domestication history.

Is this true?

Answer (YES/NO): NO